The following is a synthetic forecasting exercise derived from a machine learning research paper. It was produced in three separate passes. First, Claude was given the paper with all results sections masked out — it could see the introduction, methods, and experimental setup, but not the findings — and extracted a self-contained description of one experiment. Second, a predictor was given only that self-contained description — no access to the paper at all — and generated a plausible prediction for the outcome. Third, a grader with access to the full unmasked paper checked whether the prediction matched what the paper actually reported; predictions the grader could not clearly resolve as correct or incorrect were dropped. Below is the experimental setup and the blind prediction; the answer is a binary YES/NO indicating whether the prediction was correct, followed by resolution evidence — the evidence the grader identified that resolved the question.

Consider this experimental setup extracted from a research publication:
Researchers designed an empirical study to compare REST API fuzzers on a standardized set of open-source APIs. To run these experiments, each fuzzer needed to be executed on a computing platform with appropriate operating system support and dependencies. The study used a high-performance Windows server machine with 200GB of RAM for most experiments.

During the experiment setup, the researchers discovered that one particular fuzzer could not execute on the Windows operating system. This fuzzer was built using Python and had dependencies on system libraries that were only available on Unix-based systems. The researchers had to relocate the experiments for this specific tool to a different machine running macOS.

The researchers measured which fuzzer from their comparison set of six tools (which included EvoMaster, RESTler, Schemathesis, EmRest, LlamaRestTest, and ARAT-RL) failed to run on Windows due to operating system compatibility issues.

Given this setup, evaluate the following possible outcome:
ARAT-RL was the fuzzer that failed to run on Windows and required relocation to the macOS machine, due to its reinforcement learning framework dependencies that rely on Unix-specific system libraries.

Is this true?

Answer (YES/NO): NO